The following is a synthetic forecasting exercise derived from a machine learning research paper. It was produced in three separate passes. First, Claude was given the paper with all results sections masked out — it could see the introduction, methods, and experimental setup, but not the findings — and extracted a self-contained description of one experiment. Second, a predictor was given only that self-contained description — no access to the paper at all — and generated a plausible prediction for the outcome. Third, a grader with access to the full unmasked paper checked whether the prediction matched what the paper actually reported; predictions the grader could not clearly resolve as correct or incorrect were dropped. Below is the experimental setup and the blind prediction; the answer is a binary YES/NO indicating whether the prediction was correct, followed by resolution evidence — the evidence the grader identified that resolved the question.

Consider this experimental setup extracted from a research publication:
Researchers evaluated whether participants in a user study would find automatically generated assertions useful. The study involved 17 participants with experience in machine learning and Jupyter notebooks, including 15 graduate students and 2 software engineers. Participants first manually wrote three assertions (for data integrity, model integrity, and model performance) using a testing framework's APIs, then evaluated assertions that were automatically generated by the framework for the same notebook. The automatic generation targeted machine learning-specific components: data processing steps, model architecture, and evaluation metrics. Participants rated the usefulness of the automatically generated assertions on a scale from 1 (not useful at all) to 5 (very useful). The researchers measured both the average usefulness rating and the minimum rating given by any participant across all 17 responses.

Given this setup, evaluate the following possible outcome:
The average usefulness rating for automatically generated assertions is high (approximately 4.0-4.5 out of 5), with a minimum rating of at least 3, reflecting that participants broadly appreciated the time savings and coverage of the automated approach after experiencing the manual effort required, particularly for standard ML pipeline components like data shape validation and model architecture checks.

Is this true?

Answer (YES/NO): YES